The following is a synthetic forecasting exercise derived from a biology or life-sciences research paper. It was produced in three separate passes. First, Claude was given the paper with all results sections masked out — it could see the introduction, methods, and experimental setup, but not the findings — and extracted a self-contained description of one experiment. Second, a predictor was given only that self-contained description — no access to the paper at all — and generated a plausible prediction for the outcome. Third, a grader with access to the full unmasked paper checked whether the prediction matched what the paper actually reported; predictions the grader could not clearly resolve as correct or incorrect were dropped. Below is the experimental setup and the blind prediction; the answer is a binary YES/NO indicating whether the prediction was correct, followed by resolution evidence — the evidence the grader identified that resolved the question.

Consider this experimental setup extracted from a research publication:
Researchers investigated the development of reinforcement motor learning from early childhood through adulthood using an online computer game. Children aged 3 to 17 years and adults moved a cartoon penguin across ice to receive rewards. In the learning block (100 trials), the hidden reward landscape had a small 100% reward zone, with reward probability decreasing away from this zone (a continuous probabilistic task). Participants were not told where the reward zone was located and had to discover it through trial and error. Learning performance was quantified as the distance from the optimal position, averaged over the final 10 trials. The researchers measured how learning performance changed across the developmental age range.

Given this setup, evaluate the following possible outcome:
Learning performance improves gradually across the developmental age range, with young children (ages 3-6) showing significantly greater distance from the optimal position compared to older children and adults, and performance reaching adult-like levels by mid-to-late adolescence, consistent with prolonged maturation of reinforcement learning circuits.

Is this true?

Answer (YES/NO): YES